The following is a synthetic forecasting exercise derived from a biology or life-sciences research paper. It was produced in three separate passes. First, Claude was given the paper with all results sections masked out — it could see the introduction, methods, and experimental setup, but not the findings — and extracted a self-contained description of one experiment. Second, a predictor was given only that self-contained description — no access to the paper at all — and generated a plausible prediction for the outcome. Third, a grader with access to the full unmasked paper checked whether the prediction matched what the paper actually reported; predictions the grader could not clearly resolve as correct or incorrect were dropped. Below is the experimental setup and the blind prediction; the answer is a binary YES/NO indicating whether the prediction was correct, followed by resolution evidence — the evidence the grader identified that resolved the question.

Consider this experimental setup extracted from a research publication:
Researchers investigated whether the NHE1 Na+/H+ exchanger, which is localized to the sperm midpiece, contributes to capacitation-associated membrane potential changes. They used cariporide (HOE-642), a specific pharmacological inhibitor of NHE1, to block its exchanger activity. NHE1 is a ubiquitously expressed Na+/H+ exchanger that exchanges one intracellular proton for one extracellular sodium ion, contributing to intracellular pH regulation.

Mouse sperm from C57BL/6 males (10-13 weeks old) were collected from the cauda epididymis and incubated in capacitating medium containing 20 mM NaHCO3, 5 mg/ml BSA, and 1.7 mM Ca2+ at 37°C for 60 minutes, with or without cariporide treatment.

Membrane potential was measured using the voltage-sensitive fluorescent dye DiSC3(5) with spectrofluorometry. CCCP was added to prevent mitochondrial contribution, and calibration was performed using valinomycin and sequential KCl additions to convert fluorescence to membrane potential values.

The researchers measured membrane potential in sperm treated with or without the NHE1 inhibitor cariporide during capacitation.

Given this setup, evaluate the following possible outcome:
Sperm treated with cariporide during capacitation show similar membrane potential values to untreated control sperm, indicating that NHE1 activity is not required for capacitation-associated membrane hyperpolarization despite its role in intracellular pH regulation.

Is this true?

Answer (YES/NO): NO